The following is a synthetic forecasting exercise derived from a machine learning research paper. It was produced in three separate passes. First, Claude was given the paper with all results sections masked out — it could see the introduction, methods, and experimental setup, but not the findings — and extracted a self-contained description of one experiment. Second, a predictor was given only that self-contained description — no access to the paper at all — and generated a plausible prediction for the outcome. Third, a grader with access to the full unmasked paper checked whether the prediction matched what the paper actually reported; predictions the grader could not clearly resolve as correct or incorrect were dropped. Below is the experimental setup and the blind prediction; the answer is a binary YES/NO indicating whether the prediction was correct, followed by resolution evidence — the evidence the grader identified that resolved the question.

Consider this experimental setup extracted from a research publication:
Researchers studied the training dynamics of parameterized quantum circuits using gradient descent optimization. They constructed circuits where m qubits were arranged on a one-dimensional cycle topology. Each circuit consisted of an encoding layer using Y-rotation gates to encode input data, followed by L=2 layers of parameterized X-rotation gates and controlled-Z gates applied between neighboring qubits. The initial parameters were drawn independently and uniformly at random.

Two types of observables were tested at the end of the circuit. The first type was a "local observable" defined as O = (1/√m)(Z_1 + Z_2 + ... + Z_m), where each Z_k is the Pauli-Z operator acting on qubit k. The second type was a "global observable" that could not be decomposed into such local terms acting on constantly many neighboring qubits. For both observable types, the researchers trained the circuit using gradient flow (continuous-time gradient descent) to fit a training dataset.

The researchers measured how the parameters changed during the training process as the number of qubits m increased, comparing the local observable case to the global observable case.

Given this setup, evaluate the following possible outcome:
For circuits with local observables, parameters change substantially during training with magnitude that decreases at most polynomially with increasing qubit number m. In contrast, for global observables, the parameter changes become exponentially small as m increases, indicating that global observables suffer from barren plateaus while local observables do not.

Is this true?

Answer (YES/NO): NO